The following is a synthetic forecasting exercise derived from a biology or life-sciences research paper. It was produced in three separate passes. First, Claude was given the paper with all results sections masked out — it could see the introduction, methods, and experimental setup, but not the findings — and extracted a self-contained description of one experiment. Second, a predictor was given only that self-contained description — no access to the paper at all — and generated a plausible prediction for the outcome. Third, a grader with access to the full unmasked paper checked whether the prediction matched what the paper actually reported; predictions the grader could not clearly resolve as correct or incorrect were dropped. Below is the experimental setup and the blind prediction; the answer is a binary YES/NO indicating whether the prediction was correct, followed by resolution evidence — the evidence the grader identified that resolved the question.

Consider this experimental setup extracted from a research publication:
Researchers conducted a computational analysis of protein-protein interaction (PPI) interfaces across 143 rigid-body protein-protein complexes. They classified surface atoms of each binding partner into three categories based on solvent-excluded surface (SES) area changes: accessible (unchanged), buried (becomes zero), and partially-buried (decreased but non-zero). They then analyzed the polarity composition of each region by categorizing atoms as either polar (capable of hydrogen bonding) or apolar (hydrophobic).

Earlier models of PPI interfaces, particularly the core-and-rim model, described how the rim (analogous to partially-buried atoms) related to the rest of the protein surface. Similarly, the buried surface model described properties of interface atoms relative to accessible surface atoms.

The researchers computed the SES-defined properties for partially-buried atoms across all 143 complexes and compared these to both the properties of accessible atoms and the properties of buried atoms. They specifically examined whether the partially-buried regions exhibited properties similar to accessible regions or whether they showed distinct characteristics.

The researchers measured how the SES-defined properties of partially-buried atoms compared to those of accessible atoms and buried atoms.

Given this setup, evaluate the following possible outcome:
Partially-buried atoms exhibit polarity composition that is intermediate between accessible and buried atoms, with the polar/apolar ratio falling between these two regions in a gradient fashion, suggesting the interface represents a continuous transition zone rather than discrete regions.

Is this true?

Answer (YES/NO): NO